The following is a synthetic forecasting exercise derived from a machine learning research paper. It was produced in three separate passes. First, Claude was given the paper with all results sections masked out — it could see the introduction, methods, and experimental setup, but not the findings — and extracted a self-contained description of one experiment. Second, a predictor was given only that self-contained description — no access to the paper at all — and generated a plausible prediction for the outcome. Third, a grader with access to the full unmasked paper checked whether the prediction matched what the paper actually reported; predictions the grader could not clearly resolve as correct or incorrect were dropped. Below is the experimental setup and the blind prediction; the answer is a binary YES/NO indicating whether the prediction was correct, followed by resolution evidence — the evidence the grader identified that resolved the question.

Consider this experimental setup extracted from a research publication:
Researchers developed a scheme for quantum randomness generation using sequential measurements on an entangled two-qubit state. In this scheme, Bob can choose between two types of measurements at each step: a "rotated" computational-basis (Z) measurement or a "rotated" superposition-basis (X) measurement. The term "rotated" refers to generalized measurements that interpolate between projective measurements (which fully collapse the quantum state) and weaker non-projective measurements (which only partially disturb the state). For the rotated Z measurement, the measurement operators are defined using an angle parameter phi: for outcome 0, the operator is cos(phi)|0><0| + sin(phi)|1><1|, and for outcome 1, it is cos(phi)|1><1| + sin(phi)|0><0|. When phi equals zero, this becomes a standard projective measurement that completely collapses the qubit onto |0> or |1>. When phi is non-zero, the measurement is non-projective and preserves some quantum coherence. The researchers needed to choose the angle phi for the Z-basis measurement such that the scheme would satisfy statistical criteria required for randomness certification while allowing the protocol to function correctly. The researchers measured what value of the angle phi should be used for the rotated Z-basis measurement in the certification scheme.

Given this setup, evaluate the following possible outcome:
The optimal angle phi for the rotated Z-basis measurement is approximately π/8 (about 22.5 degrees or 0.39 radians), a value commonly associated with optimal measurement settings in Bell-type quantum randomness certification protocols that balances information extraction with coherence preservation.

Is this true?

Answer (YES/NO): NO